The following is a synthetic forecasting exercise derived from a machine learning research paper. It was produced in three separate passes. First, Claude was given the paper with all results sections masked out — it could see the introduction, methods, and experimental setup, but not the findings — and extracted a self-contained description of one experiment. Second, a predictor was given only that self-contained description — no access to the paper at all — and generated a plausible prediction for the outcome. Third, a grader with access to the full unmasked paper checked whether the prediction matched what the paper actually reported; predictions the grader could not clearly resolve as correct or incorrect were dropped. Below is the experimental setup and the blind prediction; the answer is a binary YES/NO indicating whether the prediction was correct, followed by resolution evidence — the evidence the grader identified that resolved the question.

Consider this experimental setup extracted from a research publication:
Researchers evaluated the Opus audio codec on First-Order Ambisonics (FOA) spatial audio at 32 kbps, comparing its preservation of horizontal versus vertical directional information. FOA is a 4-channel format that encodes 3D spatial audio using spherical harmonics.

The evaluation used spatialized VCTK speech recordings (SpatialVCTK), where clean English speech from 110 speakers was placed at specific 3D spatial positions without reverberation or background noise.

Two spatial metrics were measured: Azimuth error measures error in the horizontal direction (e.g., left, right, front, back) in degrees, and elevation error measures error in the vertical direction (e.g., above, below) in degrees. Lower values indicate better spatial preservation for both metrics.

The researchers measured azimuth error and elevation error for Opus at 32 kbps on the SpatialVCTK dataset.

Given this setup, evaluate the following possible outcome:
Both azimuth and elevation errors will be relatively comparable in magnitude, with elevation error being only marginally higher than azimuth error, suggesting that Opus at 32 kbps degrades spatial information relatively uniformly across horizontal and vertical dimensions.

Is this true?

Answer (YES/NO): NO